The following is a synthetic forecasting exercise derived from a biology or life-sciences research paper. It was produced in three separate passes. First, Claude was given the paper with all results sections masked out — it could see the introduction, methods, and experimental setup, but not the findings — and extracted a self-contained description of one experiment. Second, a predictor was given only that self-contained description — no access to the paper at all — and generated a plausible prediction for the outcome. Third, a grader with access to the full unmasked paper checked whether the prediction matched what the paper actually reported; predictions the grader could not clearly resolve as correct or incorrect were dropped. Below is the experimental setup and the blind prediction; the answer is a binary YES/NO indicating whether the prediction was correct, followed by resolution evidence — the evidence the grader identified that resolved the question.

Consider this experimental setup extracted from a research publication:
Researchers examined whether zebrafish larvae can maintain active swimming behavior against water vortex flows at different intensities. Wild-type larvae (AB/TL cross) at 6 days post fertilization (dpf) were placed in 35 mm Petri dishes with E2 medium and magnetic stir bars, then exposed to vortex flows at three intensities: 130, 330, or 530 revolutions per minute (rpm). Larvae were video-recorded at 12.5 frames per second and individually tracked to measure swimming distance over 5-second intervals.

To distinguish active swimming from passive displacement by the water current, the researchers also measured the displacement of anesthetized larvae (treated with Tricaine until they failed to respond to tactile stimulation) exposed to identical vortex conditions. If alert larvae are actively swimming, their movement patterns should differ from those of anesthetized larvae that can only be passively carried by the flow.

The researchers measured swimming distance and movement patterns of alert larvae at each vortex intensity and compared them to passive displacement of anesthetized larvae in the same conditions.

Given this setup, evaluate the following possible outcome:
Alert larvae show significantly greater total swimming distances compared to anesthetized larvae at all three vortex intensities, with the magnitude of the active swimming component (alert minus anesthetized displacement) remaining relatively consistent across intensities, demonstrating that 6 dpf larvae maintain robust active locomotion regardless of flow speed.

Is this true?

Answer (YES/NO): NO